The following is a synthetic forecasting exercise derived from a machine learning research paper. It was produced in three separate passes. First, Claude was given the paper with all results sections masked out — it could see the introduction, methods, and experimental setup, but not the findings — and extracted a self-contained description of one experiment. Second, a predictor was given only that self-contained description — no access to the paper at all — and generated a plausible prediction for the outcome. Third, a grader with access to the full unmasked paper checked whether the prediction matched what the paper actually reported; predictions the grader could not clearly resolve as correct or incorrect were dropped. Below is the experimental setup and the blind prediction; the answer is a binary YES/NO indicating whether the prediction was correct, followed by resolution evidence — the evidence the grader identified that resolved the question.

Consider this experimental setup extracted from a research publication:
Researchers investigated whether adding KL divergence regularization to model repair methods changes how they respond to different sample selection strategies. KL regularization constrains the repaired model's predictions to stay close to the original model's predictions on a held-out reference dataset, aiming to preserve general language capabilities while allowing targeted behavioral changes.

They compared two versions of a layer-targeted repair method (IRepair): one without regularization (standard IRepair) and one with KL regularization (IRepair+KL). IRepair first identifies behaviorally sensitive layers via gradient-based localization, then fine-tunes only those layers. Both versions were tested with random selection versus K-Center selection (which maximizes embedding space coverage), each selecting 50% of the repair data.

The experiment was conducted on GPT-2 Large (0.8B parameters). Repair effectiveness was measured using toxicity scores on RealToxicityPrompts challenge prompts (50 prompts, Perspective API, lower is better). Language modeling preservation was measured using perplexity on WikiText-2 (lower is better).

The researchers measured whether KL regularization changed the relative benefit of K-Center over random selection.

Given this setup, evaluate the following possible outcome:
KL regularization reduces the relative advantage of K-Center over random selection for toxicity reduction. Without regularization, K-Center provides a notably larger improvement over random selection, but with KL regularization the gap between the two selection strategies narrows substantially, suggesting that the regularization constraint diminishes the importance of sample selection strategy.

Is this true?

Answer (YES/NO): YES